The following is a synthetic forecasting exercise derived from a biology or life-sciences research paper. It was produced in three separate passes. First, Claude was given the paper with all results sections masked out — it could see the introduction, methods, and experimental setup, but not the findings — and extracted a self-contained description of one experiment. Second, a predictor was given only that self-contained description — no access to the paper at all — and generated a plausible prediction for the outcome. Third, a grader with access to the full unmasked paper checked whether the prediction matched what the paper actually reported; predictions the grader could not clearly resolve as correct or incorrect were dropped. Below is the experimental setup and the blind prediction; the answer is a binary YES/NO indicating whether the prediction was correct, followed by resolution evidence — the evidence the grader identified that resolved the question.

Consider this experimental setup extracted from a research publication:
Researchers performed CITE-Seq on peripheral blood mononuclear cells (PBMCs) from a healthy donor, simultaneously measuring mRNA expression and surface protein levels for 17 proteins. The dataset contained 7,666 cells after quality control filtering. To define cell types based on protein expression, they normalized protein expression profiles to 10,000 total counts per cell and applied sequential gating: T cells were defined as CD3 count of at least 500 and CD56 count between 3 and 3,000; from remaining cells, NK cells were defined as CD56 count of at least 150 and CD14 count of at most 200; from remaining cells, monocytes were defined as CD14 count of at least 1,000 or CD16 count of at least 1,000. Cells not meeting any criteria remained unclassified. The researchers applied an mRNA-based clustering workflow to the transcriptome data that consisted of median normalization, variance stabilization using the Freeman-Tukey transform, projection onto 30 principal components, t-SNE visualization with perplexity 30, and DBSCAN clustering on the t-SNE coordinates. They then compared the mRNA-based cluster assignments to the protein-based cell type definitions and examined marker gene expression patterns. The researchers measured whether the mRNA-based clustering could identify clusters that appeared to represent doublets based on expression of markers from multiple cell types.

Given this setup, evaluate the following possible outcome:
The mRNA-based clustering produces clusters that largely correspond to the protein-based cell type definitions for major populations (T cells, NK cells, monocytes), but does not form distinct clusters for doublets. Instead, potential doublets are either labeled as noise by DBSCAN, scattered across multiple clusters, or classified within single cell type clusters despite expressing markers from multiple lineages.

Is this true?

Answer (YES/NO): NO